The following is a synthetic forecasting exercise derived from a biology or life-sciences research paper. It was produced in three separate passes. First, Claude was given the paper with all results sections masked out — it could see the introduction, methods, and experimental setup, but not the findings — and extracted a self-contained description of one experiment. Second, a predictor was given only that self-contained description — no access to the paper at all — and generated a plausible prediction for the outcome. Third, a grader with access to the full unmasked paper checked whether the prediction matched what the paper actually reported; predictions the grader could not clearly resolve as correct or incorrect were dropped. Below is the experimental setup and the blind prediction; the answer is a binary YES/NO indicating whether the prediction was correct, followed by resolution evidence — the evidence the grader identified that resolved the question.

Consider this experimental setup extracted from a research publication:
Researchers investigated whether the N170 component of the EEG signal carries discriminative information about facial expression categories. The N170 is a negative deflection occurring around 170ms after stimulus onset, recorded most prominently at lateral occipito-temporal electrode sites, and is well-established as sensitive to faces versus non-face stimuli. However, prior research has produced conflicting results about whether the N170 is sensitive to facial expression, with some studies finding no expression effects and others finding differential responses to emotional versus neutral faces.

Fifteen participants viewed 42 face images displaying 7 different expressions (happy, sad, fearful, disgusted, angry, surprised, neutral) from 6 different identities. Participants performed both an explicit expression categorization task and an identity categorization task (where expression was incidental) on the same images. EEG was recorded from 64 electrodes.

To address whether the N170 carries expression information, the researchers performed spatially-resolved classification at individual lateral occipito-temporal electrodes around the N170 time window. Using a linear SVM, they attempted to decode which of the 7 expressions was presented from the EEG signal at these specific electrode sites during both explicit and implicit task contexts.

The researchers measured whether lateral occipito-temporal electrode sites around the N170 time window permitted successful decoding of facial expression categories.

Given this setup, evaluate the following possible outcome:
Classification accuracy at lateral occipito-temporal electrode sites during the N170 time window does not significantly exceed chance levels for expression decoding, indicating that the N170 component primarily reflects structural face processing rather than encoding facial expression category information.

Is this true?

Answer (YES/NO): NO